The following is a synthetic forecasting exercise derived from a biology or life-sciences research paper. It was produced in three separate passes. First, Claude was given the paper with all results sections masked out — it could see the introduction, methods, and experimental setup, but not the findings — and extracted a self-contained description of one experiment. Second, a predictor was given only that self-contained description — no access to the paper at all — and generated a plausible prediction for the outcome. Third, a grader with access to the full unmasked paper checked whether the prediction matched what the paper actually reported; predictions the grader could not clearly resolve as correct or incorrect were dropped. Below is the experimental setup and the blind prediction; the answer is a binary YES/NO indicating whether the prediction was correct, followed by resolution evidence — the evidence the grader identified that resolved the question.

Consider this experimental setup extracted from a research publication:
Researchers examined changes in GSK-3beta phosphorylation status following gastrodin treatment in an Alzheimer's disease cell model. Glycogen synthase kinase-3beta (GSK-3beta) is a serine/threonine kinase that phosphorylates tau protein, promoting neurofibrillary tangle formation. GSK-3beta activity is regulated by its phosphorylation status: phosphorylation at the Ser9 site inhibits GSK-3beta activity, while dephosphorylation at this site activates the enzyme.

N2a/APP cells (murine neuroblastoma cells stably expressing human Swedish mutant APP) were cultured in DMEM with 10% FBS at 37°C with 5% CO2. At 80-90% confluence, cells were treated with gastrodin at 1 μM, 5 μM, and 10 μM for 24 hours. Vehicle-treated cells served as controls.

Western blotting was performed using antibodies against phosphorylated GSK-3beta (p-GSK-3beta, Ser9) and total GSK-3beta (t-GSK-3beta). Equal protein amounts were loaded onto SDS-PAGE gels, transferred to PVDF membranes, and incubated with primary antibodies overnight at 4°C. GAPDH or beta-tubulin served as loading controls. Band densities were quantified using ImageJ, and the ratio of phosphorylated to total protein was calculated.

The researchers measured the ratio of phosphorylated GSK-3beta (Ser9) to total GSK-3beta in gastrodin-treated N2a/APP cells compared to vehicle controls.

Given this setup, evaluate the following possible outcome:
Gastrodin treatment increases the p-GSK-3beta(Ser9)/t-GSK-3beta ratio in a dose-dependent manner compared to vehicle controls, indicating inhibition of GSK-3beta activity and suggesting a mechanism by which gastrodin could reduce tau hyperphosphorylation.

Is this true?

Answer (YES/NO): NO